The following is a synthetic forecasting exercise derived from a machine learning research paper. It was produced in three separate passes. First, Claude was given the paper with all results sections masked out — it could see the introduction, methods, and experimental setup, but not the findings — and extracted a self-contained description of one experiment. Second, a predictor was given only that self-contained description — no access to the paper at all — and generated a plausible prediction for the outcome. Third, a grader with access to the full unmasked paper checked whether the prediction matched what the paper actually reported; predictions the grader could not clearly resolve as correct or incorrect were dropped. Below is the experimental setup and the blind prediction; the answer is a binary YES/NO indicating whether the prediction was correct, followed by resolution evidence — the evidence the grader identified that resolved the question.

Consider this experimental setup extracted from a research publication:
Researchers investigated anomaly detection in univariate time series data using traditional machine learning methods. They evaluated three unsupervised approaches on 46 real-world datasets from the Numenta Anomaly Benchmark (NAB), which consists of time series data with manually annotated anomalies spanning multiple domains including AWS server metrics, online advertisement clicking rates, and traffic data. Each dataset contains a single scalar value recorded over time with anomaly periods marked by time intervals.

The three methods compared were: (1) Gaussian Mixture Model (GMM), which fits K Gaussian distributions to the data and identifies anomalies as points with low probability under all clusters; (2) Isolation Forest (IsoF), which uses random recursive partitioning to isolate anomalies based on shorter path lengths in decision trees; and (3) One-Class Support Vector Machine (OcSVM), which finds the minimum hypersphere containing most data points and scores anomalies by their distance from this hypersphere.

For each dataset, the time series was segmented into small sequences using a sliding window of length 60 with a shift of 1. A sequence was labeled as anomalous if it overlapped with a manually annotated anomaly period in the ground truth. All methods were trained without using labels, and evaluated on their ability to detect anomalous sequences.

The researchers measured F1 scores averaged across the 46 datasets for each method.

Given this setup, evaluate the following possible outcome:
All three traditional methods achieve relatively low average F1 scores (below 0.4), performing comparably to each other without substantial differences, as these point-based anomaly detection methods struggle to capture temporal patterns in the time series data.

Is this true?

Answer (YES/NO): NO